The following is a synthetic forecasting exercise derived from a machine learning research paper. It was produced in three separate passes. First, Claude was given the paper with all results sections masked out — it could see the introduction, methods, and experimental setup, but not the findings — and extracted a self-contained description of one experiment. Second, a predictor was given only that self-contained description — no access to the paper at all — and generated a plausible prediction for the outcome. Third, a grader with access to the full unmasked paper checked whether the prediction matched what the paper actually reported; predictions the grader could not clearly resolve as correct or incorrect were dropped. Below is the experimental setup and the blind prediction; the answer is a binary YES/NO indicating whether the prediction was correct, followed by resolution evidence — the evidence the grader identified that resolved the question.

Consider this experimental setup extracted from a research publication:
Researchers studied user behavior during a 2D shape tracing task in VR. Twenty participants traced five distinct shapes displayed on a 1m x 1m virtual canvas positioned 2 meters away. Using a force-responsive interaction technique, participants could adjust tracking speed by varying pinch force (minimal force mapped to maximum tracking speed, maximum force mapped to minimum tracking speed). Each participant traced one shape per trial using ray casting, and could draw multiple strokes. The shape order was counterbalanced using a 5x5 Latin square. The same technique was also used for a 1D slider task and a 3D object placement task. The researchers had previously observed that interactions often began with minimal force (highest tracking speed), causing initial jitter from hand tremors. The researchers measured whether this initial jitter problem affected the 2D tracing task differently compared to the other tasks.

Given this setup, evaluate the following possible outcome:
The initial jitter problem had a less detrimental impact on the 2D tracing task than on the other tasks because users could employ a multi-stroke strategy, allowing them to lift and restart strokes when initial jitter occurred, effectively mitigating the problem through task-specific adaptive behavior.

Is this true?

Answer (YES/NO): NO